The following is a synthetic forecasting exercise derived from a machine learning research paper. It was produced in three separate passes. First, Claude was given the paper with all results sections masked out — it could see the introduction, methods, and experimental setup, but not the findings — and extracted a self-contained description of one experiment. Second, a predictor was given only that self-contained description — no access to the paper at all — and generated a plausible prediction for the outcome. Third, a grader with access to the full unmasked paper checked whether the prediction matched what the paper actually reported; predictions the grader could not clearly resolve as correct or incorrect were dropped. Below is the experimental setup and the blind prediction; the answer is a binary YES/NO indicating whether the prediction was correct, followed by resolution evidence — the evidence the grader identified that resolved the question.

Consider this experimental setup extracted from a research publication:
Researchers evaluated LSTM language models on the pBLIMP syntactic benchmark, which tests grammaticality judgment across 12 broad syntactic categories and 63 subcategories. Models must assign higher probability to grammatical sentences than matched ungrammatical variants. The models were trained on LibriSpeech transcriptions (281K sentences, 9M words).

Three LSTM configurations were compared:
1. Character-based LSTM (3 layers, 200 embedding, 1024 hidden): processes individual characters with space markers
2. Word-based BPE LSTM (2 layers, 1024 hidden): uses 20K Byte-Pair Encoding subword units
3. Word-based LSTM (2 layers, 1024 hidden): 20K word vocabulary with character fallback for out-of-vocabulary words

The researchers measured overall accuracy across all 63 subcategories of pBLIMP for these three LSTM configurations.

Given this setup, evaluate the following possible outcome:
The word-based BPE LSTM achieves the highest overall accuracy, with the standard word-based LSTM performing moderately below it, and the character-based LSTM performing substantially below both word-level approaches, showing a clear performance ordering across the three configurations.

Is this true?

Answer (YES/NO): NO